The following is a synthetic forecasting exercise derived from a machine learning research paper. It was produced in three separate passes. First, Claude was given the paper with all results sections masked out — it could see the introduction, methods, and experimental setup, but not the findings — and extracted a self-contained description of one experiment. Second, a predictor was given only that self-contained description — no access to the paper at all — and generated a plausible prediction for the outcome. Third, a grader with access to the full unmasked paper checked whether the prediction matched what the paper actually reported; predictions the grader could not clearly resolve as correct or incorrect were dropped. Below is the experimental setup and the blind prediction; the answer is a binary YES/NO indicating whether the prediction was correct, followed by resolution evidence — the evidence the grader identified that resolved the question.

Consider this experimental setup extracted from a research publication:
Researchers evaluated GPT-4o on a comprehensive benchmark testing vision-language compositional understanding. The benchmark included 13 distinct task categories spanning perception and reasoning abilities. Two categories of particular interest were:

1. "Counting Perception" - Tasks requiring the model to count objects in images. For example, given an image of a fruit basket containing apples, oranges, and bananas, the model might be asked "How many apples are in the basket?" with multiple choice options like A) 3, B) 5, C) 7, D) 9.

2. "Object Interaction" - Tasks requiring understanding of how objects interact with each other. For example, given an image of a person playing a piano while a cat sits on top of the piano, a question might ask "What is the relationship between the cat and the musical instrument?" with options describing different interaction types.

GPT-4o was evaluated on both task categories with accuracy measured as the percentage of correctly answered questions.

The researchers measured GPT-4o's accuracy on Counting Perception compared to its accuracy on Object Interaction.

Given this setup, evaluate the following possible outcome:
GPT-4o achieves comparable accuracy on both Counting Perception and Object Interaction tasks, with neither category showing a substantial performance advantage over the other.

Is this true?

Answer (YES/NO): NO